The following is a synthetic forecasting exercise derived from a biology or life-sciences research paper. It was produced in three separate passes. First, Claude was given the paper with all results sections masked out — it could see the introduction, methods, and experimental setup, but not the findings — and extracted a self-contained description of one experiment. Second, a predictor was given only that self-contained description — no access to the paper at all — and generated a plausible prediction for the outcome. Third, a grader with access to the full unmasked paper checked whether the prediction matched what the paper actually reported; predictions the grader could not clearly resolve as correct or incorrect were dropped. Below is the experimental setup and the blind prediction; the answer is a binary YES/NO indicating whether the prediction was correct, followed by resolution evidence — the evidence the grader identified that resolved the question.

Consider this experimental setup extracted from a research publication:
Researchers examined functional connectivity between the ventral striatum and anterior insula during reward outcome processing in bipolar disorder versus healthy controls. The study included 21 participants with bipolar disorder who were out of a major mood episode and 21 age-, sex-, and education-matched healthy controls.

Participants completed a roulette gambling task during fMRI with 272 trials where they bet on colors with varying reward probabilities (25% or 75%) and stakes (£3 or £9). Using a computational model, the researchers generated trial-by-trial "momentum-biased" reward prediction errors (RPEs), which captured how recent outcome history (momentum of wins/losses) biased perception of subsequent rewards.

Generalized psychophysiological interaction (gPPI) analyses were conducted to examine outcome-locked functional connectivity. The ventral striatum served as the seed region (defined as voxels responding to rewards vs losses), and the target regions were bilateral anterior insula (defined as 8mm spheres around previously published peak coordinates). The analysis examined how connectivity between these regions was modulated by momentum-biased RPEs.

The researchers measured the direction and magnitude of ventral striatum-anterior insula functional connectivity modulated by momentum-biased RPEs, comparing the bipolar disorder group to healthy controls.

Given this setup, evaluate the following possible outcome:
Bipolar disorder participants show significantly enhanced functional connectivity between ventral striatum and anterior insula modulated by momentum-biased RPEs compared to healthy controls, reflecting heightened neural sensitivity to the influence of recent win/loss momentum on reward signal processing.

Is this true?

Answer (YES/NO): NO